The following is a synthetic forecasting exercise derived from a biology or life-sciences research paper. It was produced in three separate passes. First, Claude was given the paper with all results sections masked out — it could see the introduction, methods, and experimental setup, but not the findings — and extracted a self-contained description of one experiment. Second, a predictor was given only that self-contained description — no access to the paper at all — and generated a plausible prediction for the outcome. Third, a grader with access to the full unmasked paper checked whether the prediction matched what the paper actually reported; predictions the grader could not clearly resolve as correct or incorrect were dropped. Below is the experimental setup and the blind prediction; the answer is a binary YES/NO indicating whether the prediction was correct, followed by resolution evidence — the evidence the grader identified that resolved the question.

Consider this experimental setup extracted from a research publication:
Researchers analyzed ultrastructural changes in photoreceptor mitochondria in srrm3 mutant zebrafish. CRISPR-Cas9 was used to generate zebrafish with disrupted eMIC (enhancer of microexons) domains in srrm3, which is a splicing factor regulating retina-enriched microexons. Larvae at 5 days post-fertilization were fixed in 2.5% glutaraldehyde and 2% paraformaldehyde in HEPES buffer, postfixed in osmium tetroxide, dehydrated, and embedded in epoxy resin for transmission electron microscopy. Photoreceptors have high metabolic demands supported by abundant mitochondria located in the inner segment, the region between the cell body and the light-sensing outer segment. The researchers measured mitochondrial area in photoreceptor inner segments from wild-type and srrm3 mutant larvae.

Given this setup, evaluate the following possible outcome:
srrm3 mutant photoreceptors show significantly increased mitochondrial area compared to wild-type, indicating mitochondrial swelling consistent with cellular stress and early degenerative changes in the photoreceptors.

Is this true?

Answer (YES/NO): NO